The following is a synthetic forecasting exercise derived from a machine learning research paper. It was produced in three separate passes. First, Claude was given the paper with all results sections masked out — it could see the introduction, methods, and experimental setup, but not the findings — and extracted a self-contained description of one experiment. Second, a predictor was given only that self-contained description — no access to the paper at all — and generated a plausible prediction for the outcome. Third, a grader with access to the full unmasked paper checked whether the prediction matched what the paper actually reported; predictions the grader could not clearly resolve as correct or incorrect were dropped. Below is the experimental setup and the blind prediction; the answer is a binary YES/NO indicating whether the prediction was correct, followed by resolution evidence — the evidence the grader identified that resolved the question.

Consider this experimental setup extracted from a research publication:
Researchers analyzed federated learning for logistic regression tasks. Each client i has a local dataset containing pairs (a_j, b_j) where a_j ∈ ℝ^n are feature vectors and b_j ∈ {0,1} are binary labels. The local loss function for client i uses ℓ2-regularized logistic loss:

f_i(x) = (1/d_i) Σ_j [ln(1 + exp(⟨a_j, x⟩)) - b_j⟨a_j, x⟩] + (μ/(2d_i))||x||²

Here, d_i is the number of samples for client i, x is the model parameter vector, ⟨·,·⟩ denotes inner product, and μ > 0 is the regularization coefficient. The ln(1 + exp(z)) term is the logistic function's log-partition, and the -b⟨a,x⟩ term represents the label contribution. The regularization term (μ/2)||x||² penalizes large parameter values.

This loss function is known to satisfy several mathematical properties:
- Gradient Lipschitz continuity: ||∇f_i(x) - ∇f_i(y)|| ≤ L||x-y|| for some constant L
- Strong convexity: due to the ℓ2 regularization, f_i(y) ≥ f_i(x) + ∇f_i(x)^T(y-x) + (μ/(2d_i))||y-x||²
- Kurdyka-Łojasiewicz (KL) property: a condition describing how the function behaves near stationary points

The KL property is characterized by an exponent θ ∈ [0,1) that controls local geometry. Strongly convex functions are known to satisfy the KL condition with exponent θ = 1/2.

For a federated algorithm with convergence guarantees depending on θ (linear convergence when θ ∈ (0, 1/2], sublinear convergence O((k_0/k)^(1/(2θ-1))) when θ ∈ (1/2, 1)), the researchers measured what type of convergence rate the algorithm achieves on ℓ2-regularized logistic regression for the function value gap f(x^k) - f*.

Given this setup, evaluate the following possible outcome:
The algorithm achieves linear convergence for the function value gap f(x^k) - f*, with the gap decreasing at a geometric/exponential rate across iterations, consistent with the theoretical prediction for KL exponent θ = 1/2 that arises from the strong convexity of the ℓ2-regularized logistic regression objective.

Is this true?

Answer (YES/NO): YES